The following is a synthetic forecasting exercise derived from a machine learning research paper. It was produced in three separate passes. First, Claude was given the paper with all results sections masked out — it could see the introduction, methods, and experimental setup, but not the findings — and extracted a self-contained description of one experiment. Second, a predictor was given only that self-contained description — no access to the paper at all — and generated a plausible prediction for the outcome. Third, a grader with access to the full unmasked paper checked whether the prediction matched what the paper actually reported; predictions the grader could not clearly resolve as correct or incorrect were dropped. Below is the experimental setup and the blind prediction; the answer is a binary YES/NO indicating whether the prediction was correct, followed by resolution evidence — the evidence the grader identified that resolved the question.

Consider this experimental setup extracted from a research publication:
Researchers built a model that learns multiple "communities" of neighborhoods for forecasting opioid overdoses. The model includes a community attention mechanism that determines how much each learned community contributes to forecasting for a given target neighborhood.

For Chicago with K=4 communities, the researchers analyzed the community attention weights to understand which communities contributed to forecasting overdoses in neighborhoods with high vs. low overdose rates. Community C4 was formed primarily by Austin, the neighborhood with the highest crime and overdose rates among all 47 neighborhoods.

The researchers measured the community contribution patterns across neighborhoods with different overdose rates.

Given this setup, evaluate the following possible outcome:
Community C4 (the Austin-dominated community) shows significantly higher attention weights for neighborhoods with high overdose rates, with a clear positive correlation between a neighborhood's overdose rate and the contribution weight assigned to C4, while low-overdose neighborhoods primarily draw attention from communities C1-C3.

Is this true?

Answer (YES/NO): NO